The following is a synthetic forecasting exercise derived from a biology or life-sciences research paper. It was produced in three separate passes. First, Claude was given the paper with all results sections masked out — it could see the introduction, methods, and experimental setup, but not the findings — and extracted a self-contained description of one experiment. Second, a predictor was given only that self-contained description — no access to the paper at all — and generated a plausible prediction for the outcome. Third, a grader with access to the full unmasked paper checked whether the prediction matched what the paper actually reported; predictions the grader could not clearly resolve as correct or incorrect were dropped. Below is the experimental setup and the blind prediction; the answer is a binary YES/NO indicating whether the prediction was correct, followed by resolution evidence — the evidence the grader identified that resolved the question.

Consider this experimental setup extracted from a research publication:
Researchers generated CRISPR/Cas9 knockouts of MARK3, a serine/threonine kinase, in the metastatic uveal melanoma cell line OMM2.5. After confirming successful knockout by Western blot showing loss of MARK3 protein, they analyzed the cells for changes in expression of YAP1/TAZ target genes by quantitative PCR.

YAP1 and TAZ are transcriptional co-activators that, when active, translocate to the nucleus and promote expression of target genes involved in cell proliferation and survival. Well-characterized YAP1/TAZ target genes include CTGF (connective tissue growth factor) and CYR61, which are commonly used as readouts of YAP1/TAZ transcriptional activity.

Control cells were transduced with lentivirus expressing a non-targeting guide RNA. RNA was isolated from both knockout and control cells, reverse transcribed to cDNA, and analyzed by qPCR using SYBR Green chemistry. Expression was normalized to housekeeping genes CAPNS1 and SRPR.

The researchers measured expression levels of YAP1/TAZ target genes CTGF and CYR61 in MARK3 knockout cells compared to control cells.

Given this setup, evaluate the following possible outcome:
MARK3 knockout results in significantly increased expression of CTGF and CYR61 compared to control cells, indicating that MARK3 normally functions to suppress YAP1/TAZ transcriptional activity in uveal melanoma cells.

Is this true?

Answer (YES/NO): NO